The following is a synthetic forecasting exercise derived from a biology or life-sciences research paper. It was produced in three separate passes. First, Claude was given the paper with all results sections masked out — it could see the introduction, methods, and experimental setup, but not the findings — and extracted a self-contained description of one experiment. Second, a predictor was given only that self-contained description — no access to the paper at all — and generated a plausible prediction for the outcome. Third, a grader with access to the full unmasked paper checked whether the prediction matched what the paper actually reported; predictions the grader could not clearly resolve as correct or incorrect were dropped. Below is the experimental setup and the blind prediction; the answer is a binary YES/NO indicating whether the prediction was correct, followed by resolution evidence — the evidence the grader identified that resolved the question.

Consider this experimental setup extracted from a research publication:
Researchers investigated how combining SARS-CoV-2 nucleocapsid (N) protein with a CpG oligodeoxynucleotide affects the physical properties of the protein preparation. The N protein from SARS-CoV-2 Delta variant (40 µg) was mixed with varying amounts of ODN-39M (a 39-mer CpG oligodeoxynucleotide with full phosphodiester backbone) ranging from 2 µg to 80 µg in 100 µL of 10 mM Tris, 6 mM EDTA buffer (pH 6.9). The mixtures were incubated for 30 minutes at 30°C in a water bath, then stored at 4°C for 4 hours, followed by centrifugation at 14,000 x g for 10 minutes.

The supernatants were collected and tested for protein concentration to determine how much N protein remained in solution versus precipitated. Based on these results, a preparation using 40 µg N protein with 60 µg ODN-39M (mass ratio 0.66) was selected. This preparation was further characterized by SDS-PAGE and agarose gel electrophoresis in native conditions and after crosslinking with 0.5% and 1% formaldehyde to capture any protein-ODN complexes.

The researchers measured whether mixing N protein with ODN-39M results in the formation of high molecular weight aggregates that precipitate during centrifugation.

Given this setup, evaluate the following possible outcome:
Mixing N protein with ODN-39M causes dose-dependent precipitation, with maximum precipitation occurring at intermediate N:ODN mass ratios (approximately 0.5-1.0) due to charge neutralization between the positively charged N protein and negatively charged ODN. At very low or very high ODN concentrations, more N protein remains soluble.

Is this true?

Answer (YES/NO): NO